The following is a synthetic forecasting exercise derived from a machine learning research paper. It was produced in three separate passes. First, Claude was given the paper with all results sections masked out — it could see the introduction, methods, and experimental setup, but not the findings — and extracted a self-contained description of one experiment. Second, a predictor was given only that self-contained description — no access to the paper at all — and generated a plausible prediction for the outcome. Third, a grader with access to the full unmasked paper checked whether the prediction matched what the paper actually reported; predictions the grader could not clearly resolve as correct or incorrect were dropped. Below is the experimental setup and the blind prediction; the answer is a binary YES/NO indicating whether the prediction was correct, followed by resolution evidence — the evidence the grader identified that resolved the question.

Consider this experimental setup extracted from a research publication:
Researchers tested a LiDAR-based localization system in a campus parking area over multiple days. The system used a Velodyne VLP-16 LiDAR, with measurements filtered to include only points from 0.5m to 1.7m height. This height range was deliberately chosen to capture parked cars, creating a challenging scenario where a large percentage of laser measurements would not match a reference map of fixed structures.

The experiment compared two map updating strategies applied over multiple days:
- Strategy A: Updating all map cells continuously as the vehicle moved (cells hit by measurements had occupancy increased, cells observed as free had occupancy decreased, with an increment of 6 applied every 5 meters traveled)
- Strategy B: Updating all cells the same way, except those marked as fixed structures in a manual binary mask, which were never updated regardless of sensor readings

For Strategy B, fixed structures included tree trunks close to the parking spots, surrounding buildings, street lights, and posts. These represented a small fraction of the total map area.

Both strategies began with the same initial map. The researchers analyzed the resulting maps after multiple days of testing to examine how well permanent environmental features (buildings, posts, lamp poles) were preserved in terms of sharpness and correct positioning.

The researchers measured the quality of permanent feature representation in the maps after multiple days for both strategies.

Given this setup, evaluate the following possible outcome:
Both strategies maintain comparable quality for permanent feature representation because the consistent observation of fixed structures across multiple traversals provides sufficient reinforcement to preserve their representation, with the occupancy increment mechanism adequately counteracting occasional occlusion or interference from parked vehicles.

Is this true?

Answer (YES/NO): NO